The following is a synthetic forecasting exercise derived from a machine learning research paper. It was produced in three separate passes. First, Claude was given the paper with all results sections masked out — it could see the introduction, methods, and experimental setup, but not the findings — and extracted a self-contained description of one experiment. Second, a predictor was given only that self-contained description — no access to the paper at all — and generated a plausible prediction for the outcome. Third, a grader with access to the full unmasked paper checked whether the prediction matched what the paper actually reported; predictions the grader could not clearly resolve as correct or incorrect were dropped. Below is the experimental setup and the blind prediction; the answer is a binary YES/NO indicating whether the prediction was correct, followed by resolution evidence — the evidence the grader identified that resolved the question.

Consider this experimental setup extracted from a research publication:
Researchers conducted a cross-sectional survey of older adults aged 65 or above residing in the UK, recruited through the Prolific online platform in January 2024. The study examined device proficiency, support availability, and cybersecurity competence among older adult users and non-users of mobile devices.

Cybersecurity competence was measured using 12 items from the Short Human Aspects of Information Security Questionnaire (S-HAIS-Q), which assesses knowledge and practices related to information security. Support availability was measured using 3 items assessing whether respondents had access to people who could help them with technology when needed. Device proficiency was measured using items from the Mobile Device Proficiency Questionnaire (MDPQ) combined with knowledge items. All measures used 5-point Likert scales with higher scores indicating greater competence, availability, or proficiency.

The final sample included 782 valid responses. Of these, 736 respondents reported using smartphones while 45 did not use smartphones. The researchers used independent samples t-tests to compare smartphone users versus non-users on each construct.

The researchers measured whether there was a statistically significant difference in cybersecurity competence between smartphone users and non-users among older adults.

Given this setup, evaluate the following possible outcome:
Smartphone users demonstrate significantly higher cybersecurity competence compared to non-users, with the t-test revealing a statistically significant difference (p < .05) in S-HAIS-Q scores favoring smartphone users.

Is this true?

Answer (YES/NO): NO